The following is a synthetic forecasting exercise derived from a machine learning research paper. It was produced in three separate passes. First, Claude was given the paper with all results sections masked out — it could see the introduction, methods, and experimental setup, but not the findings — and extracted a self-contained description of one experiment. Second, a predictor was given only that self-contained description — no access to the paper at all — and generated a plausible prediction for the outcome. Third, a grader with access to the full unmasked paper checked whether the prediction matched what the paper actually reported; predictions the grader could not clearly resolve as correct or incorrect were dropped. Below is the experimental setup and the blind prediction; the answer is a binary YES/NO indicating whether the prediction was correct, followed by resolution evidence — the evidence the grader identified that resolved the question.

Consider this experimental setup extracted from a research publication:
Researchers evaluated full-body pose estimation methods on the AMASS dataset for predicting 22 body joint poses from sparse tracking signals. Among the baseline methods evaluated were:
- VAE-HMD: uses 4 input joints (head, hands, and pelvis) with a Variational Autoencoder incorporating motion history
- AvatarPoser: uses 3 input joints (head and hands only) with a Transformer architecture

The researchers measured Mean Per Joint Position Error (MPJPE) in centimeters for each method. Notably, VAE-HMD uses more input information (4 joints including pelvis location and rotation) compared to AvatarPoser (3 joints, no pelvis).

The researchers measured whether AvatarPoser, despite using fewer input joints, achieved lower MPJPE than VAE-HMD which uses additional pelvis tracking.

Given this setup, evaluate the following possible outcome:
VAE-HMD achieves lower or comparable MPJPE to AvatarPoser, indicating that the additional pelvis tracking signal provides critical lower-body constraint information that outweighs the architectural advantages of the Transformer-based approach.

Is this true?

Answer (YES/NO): NO